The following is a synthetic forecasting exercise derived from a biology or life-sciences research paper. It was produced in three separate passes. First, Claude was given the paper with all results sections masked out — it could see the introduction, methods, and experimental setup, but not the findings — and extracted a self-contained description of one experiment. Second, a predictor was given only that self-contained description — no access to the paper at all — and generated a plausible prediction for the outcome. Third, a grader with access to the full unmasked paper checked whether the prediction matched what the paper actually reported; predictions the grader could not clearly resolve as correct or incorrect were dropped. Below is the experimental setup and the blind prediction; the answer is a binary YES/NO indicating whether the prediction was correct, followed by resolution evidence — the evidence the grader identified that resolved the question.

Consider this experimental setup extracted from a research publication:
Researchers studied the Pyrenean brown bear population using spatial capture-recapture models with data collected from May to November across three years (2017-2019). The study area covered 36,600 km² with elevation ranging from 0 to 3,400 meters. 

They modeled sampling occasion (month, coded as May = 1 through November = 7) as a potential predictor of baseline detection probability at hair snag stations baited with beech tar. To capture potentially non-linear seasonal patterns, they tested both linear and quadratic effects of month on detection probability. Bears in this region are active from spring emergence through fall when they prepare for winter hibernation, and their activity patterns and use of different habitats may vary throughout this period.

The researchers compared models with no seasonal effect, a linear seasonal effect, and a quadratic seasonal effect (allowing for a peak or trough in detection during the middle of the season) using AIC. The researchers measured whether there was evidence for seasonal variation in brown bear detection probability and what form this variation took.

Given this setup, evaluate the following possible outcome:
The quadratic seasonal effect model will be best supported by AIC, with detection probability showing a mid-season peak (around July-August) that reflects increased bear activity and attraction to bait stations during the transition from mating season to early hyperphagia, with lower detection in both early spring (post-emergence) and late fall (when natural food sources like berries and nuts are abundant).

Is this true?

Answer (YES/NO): NO